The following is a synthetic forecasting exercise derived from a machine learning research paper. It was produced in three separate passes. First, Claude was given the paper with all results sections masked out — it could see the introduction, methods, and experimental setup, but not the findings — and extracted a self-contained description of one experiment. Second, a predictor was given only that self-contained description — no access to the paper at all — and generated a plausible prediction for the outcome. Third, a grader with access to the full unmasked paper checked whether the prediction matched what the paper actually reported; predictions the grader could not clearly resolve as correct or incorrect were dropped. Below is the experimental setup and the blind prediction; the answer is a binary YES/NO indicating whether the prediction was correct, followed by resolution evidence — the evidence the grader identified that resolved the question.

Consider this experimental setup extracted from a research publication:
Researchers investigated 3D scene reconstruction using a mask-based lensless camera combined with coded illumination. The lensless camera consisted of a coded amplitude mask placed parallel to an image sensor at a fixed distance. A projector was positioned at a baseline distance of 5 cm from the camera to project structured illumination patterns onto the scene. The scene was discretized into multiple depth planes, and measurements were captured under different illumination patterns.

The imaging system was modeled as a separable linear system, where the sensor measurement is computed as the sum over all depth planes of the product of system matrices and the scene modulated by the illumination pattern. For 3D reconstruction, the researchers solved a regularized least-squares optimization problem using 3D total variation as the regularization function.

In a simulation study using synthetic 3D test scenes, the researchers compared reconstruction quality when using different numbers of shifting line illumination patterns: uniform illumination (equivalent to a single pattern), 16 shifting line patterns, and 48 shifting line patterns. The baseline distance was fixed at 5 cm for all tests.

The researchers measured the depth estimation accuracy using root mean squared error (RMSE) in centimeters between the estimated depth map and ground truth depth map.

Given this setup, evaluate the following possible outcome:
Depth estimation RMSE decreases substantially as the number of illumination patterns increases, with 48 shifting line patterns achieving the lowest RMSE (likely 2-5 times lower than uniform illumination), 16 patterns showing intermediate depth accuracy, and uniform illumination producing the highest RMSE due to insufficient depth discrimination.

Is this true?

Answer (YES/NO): YES